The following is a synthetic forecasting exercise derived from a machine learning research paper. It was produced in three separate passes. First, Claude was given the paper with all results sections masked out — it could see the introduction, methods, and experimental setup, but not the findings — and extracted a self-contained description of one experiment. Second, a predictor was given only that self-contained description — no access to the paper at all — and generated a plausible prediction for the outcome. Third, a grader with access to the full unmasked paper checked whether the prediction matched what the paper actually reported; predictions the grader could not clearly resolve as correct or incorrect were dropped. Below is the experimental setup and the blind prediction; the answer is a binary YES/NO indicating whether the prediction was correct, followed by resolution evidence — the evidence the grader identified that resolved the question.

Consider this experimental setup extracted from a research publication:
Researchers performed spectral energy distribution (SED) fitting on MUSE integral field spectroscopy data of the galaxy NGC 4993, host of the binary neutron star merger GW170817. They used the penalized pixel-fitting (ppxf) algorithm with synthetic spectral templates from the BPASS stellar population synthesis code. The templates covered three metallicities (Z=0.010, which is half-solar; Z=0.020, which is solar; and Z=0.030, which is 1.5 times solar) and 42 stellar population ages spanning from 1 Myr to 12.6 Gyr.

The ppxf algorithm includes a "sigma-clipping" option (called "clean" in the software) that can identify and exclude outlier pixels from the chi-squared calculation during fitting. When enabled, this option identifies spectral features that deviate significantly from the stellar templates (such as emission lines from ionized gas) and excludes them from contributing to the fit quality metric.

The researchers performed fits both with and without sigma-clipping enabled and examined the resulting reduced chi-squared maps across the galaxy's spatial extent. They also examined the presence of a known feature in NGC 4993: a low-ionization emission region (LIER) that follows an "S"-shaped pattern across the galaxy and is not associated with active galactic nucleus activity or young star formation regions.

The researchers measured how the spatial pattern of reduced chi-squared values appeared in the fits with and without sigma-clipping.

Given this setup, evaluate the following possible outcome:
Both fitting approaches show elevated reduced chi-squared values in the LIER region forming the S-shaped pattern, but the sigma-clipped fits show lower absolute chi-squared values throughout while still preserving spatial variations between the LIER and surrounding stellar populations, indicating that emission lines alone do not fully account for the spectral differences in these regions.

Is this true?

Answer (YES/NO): NO